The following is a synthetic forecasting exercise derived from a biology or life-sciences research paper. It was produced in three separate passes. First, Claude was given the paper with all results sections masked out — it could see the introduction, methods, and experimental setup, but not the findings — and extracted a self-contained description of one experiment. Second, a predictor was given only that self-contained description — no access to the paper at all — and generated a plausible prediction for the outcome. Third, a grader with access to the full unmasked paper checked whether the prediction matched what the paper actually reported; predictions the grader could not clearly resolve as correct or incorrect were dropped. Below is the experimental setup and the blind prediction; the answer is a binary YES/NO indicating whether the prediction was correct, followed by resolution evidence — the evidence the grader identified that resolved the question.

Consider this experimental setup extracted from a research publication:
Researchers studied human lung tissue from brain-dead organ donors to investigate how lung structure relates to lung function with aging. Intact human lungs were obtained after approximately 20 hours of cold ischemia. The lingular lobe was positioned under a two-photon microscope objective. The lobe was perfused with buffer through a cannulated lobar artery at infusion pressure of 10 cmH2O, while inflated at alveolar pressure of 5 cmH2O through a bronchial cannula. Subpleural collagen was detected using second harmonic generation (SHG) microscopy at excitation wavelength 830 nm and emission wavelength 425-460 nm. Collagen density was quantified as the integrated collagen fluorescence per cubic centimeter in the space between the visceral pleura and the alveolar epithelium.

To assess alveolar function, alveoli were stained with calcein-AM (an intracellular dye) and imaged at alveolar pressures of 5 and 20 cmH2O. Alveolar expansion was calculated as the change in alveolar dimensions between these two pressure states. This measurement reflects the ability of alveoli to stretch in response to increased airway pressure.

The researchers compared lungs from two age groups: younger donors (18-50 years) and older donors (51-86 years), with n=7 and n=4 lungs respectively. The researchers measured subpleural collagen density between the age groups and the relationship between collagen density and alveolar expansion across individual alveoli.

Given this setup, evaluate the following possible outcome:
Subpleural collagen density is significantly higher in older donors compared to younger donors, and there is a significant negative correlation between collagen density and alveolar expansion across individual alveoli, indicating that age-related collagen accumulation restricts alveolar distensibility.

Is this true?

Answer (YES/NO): YES